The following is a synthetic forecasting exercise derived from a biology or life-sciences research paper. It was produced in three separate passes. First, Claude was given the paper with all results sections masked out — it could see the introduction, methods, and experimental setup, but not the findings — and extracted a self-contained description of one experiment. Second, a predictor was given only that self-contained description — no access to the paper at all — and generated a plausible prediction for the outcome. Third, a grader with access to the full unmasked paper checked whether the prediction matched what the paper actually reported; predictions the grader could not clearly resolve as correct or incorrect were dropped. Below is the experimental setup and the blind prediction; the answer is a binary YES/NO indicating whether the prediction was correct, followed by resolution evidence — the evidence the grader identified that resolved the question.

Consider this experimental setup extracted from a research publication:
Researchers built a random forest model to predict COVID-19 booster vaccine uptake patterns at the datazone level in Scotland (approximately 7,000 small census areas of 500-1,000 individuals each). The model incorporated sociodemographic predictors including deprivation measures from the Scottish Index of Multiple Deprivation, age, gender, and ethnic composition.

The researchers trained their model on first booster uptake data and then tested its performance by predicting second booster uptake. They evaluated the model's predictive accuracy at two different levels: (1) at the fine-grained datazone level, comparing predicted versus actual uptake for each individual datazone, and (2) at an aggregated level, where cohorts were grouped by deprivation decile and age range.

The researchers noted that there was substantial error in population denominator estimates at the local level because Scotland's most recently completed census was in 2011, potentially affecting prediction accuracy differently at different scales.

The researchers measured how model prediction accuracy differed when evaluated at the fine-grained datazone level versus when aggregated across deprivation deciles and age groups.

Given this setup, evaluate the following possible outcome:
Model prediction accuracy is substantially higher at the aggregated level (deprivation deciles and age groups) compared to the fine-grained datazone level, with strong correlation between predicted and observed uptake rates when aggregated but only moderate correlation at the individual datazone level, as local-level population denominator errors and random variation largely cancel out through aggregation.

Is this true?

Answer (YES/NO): NO